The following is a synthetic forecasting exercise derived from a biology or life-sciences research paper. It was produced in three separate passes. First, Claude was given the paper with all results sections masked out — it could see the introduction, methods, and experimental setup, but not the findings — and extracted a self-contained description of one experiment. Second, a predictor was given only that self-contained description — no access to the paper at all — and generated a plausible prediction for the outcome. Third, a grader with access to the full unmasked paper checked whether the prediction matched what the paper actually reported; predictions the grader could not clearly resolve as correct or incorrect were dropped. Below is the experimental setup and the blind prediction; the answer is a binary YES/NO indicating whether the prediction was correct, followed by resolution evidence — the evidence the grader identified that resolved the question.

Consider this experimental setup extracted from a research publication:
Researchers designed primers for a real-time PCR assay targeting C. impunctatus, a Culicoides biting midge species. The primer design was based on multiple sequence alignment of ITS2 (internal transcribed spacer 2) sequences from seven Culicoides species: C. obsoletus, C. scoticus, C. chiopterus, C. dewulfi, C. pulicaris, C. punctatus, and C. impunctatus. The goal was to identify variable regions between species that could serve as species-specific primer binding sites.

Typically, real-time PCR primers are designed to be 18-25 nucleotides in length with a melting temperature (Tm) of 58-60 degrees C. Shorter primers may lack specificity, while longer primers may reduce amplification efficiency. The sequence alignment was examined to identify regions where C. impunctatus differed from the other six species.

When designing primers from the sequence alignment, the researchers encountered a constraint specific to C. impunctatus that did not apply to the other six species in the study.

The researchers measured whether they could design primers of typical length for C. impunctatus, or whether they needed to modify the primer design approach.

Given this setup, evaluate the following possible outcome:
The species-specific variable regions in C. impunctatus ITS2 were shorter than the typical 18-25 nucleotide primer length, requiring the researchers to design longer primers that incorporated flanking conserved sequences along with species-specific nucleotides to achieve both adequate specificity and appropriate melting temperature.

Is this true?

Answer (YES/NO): NO